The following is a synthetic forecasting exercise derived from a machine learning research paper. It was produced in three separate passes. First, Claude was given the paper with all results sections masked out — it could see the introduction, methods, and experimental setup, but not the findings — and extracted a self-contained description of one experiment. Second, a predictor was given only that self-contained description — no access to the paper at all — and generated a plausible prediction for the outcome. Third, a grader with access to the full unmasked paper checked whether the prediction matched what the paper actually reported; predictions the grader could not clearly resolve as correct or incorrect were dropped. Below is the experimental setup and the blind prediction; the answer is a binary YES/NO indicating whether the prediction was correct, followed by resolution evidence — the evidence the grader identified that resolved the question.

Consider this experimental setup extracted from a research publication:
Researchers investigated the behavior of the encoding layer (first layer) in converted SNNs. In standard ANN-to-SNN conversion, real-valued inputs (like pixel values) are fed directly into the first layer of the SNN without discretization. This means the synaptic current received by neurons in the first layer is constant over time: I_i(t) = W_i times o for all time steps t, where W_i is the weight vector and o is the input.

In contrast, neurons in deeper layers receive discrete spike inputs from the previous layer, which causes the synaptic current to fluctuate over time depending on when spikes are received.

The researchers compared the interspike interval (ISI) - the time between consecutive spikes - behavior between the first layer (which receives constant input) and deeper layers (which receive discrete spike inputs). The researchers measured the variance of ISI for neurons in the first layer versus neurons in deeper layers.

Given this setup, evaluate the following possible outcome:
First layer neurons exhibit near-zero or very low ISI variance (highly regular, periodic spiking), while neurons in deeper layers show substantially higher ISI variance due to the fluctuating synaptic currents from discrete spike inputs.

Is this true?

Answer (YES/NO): YES